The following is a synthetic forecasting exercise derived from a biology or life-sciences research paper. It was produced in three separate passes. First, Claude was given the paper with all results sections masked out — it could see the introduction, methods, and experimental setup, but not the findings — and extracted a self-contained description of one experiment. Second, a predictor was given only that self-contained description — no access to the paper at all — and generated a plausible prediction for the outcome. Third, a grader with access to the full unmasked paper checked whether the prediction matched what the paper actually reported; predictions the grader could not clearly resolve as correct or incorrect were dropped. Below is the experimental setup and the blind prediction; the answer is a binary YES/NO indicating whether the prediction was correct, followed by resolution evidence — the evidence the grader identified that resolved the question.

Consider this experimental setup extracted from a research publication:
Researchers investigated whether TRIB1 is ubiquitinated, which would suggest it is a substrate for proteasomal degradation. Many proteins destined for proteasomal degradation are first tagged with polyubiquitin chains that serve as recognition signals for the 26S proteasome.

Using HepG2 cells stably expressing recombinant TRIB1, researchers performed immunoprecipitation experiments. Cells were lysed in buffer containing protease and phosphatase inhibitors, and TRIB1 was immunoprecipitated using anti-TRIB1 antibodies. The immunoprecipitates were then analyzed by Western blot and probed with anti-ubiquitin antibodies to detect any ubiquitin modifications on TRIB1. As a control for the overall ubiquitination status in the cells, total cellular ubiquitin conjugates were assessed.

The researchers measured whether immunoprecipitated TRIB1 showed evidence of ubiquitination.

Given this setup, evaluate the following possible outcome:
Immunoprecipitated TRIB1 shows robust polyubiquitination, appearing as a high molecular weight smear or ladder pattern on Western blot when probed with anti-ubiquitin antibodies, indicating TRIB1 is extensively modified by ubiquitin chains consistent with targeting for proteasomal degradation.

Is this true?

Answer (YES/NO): NO